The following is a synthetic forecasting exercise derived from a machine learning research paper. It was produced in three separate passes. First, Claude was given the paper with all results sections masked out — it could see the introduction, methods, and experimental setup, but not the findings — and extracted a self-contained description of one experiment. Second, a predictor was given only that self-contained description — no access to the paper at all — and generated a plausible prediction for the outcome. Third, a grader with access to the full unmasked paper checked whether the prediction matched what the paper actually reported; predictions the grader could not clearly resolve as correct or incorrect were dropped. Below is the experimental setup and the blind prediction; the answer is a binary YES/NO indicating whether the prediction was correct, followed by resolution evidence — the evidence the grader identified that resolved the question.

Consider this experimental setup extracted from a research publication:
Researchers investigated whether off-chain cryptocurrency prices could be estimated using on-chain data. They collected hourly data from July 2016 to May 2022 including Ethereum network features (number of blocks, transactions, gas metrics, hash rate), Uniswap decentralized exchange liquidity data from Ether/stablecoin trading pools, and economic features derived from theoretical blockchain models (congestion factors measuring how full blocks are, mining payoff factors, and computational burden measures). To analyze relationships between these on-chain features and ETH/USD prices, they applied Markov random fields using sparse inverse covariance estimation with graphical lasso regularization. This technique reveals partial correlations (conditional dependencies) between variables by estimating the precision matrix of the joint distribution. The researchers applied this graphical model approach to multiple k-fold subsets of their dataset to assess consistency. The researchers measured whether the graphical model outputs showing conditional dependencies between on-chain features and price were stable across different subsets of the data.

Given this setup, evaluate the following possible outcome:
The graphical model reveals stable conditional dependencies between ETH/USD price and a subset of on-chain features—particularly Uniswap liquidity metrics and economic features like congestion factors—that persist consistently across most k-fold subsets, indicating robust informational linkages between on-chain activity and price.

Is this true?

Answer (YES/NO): NO